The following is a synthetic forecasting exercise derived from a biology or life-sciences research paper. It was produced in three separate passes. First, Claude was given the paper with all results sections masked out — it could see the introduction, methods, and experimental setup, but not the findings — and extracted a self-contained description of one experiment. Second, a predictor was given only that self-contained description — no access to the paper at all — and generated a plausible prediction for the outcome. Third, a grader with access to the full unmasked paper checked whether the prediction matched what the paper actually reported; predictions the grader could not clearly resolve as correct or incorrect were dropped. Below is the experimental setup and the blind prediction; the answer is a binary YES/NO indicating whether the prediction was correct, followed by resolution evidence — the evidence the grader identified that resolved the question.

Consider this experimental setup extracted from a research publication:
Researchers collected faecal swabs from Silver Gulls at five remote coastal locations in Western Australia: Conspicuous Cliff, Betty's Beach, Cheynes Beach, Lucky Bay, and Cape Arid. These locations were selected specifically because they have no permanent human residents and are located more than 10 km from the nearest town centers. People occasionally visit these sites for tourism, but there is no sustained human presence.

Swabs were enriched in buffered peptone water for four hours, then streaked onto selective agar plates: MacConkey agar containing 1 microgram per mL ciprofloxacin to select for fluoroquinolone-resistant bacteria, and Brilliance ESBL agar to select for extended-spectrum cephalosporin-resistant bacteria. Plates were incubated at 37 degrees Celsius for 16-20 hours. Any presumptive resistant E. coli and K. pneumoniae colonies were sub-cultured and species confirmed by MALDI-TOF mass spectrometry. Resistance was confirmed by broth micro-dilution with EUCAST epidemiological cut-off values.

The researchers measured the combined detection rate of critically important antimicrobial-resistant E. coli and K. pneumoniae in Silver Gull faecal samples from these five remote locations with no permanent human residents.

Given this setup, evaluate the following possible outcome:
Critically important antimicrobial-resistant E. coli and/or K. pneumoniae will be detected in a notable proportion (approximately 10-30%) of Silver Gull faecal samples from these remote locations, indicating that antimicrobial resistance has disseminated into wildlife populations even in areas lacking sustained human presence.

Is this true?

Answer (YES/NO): NO